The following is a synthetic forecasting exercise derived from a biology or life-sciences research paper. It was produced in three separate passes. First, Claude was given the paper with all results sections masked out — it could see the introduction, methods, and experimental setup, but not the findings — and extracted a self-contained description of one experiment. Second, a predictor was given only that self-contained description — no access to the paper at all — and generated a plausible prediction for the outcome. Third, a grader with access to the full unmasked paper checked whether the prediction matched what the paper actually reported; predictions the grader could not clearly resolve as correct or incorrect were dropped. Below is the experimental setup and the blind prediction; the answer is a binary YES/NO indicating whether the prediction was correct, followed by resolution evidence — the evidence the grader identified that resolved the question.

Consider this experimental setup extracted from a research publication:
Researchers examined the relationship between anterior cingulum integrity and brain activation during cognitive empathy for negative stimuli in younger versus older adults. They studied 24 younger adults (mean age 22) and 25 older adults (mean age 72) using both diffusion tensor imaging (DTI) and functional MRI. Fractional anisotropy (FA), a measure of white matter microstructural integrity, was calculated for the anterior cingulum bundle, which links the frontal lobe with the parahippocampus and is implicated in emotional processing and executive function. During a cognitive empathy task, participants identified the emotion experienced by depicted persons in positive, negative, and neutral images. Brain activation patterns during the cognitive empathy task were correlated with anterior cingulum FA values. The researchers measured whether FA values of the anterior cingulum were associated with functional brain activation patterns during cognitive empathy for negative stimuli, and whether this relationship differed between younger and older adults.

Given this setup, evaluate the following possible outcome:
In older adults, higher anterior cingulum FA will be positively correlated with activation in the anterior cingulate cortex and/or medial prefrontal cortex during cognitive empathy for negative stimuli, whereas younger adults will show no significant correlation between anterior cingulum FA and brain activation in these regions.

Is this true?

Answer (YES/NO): NO